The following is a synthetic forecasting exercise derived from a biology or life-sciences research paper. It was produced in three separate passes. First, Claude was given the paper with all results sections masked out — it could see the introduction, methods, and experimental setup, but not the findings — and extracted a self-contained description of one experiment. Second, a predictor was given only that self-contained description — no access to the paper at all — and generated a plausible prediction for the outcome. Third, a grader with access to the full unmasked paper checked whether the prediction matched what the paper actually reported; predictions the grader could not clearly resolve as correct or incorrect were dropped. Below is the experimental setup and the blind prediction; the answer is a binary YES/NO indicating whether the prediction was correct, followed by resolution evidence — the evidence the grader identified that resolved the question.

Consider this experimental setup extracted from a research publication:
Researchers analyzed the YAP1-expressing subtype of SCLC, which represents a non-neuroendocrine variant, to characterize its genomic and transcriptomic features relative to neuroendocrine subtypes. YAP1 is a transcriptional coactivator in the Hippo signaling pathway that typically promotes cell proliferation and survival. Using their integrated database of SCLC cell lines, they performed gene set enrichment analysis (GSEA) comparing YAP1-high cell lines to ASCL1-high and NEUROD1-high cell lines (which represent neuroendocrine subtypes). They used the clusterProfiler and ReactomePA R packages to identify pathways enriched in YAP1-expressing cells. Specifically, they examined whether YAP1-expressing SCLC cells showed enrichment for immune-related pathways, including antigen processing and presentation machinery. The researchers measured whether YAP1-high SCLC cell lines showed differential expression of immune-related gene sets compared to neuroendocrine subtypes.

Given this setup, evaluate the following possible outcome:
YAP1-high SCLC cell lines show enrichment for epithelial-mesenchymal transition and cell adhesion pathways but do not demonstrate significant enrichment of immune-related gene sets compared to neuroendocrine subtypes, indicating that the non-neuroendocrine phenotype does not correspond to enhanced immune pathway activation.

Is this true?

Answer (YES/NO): NO